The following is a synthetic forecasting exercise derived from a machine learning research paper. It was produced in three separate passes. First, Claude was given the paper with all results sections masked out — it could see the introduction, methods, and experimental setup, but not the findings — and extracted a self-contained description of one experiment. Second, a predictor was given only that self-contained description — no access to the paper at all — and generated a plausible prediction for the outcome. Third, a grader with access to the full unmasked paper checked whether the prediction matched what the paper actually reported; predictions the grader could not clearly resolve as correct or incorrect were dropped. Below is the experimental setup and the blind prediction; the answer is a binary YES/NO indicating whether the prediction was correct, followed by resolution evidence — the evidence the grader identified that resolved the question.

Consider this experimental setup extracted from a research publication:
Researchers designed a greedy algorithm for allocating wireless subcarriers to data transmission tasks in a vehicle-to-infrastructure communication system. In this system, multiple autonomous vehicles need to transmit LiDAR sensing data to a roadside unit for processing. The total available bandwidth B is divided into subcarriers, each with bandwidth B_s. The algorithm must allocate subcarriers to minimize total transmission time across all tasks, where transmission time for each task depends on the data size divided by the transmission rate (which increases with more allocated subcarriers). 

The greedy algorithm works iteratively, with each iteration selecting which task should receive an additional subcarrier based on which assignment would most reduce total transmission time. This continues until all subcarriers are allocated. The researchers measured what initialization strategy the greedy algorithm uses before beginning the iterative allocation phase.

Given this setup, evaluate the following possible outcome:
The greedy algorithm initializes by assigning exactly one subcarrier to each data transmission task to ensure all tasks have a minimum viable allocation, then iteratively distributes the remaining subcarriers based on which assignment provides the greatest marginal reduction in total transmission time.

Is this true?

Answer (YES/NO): YES